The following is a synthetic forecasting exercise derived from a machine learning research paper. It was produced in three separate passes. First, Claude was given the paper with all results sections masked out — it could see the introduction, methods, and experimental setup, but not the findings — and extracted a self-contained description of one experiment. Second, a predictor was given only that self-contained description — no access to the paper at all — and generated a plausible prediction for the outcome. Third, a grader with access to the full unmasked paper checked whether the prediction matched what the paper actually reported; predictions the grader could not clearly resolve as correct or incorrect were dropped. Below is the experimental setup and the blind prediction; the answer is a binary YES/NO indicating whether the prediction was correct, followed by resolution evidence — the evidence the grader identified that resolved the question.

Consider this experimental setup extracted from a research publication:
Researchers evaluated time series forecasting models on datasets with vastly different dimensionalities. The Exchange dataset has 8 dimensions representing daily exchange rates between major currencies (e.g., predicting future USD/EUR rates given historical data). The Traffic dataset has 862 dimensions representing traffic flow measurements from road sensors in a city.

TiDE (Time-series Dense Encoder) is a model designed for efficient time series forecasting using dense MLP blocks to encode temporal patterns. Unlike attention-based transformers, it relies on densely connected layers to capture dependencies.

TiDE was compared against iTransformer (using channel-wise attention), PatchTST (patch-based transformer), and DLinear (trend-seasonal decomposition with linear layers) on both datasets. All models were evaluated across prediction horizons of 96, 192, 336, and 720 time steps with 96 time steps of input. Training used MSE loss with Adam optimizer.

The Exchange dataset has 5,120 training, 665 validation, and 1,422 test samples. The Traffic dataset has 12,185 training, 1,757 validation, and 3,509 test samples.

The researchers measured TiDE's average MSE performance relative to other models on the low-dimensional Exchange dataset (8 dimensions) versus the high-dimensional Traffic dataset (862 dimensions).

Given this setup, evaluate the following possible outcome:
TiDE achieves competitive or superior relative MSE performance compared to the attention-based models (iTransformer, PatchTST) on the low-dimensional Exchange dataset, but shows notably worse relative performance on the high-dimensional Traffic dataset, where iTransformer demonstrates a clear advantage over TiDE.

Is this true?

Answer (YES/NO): NO